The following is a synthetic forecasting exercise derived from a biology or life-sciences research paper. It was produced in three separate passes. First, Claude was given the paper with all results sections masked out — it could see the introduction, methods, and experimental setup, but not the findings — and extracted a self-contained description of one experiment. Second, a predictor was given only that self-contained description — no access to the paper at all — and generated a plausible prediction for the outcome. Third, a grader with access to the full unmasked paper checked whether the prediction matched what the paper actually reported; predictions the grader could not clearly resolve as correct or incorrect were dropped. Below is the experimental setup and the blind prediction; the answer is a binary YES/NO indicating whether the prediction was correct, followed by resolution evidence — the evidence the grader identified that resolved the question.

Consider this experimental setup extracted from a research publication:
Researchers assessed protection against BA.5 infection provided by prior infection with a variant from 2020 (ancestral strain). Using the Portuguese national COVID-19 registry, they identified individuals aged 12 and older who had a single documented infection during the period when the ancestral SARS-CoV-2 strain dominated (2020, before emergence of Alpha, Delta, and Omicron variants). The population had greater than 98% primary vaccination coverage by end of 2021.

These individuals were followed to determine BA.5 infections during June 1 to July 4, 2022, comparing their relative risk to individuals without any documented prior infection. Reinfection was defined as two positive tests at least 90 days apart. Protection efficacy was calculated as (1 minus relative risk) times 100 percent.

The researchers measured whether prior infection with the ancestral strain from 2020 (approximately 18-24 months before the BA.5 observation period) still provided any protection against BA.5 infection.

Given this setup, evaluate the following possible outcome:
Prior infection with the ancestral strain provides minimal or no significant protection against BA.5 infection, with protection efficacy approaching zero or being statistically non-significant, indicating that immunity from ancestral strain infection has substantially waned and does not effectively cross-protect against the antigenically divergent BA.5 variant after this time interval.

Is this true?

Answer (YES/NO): NO